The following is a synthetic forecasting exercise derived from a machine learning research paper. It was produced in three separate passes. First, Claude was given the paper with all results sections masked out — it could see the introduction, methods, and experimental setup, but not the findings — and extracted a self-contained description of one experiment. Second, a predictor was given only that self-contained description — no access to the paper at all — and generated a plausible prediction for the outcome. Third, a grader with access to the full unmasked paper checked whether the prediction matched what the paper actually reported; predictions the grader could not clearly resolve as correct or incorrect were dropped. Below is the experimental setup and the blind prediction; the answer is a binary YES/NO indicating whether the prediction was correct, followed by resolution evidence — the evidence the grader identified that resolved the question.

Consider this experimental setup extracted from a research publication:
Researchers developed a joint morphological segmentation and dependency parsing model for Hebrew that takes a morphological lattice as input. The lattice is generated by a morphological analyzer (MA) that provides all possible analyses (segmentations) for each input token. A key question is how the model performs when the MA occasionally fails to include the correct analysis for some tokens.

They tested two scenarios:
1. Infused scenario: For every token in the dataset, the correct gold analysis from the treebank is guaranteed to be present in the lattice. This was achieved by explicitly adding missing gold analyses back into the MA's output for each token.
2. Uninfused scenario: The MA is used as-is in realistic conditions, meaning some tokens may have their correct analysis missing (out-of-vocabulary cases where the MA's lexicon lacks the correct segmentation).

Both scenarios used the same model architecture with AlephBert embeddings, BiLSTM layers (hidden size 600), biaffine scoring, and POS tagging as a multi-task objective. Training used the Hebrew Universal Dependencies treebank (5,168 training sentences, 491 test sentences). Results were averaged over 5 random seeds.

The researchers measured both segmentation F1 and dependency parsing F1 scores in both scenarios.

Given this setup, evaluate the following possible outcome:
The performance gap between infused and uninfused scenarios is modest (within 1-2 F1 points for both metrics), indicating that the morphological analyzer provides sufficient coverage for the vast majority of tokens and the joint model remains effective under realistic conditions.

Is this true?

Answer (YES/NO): YES